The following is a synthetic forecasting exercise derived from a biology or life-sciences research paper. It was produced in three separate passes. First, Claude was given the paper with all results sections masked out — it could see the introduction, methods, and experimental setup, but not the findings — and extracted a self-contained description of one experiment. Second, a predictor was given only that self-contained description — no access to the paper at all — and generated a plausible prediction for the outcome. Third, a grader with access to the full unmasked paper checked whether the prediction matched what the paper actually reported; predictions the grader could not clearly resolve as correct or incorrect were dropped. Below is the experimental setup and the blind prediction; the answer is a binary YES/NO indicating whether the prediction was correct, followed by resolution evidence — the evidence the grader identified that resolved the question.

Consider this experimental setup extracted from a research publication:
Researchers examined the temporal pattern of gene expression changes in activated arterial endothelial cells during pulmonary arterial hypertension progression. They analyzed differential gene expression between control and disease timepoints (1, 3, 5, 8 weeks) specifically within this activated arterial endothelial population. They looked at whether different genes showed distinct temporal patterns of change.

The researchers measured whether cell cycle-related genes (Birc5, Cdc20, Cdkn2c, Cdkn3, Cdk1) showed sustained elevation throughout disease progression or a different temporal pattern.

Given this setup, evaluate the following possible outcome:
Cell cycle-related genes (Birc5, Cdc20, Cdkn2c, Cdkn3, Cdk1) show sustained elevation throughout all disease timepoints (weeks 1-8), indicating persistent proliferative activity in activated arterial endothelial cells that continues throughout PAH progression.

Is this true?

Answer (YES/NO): NO